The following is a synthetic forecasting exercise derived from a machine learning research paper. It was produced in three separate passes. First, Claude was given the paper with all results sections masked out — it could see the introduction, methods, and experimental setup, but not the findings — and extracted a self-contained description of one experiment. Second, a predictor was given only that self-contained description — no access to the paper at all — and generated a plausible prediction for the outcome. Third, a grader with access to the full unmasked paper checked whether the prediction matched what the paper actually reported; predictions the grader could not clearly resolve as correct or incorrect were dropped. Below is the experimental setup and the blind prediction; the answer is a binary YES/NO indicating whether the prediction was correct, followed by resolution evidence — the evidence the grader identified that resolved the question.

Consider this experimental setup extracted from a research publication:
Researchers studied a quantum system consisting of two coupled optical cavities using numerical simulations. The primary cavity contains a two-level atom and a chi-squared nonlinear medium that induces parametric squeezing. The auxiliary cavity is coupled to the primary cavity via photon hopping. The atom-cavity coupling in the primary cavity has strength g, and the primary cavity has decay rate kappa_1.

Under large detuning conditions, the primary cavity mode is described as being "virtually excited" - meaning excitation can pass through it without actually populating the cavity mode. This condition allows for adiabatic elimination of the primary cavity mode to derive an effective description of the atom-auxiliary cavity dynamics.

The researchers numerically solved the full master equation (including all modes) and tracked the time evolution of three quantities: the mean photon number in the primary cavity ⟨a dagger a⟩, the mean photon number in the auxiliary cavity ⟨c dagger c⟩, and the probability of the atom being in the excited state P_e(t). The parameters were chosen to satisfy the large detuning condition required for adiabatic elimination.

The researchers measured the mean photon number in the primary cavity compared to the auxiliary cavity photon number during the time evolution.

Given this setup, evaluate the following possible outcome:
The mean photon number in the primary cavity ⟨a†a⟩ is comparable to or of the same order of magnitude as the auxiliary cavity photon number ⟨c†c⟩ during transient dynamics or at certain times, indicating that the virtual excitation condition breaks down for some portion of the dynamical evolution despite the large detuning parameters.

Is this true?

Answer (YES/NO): NO